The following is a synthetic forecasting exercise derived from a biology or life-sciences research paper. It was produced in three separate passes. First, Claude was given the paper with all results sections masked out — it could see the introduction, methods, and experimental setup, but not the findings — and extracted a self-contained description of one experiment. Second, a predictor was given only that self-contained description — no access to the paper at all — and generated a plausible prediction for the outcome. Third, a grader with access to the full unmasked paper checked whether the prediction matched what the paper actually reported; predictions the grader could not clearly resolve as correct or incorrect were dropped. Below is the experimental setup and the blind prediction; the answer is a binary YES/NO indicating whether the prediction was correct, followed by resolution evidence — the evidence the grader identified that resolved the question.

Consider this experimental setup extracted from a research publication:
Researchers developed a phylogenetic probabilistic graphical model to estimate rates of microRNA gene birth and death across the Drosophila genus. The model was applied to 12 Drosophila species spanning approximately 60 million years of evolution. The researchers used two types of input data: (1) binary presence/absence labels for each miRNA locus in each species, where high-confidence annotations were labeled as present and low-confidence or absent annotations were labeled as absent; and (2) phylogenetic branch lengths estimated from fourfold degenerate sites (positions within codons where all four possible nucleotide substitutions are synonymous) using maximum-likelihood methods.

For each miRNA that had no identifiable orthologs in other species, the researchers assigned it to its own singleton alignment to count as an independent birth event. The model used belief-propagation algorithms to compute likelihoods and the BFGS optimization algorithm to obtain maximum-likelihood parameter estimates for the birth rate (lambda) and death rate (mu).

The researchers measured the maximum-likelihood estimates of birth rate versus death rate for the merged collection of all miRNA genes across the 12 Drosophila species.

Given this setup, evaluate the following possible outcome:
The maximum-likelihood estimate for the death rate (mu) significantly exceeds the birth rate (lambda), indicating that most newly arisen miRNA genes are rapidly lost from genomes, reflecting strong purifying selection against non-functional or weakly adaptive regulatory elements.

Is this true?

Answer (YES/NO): YES